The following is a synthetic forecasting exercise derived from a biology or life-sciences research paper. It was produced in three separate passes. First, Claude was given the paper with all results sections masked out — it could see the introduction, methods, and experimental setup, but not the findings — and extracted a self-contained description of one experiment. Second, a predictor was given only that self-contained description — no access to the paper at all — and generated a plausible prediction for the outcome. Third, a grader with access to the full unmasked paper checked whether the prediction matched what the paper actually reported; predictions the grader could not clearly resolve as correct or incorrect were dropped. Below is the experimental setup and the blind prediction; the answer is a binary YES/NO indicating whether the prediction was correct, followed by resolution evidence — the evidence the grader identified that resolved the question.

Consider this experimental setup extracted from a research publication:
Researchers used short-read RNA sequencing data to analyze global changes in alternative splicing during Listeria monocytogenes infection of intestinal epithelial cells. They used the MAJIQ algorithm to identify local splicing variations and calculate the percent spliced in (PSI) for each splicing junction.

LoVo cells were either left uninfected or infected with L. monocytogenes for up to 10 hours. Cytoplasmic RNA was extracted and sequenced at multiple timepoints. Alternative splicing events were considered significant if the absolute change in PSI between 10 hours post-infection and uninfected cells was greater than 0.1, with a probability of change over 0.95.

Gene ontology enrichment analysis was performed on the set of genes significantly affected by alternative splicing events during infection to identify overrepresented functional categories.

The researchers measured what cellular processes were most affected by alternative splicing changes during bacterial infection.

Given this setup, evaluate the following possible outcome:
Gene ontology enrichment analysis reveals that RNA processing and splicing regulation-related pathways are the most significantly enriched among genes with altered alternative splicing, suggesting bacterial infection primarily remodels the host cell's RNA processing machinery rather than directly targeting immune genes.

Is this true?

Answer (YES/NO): YES